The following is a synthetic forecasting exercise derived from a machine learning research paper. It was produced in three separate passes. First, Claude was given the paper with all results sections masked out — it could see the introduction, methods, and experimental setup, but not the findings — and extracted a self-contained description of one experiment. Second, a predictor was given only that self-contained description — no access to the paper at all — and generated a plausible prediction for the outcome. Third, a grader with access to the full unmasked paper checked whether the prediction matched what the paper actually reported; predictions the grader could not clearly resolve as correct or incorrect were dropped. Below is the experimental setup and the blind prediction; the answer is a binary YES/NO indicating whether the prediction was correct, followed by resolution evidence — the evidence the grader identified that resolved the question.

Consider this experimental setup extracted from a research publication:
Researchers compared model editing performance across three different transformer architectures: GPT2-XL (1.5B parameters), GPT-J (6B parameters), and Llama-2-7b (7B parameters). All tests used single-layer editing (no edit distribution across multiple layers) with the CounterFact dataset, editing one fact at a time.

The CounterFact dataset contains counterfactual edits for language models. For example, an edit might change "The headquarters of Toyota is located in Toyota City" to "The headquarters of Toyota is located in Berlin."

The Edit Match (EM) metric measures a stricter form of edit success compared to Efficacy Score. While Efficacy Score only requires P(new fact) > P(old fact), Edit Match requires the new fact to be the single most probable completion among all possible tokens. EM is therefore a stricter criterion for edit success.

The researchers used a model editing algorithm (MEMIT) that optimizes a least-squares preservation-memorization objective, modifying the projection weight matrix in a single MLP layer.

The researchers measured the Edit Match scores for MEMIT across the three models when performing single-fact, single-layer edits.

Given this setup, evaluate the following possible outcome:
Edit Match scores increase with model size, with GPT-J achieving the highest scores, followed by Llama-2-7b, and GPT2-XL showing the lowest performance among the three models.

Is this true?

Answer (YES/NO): NO